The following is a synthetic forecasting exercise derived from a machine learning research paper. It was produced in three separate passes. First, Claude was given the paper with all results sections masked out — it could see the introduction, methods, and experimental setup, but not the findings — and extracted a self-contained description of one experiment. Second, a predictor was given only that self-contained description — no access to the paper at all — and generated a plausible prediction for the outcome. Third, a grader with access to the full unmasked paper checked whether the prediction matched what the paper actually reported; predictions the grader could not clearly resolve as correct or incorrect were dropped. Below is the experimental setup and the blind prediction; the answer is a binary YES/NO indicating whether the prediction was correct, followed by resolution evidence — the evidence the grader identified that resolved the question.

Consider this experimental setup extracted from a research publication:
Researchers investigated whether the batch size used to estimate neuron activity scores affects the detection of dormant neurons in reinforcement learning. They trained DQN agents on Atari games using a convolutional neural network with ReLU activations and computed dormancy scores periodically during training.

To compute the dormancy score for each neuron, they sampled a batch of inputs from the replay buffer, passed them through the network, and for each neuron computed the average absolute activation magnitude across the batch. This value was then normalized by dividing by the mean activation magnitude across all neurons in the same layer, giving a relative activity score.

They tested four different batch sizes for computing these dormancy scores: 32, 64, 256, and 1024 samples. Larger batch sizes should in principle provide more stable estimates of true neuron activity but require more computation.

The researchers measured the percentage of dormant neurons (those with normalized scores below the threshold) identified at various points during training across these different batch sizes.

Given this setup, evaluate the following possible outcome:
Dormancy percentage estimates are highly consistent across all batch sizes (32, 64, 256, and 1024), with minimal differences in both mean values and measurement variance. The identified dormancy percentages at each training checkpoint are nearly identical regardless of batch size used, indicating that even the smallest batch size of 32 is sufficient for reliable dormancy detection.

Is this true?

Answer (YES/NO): YES